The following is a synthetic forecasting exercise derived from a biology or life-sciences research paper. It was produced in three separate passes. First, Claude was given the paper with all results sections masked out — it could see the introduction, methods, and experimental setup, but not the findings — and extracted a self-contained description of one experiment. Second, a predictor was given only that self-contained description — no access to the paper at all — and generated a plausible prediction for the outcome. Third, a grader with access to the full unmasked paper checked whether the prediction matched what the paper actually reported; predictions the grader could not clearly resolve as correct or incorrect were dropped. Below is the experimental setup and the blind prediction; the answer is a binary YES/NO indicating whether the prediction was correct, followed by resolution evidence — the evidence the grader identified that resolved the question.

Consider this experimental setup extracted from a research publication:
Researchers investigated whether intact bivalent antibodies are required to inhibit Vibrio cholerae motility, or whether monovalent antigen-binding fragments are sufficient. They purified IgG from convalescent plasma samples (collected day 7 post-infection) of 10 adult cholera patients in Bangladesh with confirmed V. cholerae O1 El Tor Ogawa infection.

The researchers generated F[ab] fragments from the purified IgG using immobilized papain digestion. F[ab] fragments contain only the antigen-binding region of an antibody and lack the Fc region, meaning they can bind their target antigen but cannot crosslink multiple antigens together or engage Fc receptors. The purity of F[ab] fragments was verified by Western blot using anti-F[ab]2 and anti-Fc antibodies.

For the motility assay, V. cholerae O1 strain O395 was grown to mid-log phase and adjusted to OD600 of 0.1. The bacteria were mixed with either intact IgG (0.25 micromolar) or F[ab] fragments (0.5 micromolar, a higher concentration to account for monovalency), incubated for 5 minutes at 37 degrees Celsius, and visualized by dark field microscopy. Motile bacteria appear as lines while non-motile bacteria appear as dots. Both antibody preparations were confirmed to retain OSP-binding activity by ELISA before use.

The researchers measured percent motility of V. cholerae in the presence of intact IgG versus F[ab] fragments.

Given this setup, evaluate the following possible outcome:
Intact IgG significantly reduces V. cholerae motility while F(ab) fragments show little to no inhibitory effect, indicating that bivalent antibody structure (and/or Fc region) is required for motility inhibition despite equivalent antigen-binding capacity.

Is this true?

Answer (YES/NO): YES